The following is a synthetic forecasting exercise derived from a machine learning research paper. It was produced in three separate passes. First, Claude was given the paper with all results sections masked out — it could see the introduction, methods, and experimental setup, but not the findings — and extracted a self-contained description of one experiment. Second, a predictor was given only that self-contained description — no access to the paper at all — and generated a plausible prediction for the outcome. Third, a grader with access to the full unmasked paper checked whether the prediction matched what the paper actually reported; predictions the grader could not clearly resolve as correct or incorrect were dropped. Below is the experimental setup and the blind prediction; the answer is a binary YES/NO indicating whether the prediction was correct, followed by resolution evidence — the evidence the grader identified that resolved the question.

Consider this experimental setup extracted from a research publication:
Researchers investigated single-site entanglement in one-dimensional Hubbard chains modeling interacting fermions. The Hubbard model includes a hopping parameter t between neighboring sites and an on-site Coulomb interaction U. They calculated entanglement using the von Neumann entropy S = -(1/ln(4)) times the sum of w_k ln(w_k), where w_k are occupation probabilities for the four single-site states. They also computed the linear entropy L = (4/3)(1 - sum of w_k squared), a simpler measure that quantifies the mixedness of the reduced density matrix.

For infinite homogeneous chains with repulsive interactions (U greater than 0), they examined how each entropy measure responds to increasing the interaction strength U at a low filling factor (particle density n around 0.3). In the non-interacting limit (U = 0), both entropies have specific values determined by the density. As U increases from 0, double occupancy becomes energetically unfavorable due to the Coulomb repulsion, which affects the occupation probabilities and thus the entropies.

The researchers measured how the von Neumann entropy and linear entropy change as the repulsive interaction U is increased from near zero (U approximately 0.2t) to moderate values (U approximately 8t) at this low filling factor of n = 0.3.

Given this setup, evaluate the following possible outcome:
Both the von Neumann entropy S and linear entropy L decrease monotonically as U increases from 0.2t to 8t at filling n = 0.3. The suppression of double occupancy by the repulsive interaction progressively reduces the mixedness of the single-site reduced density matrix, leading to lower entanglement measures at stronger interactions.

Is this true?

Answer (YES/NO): NO